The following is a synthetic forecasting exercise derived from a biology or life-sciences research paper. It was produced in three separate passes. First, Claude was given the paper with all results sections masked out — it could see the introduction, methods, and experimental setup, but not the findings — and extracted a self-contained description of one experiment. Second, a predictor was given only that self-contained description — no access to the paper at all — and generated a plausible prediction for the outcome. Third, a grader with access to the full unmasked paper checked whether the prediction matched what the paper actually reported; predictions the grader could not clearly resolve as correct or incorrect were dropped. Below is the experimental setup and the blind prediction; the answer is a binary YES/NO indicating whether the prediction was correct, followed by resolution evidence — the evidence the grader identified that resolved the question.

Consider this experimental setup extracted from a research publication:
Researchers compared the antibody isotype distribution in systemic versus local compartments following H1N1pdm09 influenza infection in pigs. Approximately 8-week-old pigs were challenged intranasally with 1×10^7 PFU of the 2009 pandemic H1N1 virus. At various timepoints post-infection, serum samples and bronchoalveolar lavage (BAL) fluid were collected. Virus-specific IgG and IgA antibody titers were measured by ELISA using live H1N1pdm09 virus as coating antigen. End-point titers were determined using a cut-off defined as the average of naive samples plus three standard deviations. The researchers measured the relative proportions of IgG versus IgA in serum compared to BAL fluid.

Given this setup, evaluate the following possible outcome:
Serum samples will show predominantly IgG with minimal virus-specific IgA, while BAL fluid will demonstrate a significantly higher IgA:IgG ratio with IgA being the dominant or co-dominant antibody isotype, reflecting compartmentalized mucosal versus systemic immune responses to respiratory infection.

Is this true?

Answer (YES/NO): YES